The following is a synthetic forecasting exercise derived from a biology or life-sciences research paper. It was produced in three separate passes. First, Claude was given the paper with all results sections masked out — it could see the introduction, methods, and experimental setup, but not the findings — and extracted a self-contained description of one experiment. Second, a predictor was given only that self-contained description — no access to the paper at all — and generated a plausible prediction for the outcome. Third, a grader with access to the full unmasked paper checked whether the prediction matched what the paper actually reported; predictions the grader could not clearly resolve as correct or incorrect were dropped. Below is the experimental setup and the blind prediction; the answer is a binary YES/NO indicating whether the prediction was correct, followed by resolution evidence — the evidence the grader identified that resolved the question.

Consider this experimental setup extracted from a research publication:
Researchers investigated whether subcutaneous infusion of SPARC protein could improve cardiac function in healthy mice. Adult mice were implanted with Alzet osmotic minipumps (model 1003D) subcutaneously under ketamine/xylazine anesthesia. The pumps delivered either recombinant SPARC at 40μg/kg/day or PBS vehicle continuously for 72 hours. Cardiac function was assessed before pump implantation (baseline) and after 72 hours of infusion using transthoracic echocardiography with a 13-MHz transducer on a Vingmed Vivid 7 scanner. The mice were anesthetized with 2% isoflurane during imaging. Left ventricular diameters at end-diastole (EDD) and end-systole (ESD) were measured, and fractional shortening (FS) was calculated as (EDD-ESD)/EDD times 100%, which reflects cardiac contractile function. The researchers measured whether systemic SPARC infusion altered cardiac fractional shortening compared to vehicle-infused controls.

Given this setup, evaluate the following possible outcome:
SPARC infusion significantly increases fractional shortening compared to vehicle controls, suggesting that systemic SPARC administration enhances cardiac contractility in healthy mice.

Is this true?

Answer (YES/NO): YES